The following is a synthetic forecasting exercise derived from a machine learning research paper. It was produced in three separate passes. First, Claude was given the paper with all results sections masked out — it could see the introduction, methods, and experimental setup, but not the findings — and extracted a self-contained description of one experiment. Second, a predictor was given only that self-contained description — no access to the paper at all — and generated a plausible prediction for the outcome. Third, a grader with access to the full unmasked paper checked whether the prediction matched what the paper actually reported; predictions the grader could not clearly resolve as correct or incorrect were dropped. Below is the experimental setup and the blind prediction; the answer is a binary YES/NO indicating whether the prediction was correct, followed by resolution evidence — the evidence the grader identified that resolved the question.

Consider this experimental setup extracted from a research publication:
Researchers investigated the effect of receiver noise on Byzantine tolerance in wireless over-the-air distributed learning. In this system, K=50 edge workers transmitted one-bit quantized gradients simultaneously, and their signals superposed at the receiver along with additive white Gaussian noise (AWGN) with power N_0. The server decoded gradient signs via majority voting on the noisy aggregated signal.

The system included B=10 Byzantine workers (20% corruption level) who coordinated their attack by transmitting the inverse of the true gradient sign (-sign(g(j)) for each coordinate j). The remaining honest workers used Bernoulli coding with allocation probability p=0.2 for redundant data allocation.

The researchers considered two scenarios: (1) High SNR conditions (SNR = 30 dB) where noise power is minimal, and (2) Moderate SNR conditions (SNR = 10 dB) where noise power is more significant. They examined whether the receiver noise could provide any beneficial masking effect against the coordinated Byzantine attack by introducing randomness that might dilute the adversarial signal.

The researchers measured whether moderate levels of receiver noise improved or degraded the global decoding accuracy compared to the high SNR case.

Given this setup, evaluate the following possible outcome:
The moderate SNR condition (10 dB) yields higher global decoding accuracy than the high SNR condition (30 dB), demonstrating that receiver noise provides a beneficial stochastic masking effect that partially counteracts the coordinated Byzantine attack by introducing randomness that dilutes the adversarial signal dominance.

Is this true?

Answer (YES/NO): NO